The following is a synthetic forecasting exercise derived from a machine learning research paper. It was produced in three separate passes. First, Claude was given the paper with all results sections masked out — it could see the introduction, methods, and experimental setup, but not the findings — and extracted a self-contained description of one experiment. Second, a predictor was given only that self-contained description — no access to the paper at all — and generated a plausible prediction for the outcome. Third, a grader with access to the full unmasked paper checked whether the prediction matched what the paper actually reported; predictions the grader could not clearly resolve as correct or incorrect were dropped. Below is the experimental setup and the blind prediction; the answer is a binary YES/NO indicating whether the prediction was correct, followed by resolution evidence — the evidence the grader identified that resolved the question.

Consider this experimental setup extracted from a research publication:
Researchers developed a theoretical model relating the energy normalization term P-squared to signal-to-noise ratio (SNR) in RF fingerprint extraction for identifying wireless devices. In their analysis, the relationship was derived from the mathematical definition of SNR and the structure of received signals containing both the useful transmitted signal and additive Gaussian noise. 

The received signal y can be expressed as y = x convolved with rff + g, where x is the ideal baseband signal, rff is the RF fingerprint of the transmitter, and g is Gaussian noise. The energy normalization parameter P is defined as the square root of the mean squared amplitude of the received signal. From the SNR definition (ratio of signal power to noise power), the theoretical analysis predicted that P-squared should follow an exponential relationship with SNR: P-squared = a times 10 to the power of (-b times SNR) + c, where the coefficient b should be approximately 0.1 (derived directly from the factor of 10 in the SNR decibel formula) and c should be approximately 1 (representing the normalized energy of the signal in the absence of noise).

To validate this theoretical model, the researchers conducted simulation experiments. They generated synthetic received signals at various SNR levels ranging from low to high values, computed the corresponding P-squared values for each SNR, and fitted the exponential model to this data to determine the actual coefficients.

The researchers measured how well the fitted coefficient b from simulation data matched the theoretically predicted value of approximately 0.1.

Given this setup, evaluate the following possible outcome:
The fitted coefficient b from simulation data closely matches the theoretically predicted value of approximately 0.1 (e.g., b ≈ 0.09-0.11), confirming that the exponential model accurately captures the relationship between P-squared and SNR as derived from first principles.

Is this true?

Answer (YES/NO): YES